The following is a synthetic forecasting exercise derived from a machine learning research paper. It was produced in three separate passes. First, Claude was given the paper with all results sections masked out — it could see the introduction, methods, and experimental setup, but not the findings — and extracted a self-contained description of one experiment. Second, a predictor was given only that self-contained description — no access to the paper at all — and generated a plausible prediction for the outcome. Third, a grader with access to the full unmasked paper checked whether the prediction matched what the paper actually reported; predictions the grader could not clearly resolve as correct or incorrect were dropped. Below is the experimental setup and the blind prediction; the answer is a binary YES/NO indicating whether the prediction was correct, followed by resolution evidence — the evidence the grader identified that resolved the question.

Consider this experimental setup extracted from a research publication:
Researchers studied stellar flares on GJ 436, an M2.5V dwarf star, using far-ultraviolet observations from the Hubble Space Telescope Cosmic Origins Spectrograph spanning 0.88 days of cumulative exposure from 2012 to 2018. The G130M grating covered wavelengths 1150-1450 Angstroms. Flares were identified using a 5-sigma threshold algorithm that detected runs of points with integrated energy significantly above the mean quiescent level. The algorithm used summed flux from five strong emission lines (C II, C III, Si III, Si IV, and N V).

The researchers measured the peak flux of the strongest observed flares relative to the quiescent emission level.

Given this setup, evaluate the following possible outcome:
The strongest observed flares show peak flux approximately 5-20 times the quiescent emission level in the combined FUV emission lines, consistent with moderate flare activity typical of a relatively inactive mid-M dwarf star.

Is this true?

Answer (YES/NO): NO